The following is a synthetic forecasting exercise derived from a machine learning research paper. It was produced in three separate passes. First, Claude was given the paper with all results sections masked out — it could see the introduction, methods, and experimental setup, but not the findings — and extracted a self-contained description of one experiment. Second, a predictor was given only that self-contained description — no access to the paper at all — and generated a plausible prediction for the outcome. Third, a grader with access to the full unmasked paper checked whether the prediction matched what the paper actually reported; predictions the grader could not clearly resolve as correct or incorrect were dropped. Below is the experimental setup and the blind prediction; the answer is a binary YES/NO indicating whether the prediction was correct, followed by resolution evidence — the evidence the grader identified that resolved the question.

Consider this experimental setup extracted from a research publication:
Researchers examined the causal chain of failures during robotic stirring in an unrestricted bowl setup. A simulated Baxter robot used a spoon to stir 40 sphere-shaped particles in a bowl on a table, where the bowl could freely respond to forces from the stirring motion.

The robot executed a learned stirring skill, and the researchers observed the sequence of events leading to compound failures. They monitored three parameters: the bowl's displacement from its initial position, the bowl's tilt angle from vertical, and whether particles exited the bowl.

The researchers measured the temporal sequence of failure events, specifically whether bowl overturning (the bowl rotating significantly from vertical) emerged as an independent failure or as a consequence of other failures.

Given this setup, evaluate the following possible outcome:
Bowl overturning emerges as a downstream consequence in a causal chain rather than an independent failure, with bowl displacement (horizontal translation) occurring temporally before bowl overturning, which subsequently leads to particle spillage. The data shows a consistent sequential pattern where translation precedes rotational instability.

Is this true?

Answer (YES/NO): YES